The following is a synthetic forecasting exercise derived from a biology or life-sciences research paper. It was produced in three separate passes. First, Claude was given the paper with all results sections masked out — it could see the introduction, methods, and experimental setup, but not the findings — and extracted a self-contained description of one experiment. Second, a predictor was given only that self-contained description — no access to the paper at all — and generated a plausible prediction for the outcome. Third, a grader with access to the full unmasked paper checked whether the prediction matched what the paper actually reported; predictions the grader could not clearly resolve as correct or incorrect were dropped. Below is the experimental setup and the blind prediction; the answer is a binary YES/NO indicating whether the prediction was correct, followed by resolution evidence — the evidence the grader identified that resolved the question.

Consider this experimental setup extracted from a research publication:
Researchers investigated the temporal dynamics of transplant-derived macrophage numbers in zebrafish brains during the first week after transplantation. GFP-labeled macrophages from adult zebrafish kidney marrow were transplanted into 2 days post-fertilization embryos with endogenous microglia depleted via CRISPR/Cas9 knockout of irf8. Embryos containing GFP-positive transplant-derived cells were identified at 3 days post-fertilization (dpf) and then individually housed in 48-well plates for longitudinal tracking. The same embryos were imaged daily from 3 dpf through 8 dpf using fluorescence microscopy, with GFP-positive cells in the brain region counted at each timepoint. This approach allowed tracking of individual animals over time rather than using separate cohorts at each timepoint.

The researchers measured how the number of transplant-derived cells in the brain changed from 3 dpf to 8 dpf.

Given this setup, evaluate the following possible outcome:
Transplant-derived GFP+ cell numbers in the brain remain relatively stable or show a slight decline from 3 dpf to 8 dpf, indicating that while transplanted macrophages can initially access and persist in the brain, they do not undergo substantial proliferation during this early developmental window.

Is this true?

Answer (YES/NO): NO